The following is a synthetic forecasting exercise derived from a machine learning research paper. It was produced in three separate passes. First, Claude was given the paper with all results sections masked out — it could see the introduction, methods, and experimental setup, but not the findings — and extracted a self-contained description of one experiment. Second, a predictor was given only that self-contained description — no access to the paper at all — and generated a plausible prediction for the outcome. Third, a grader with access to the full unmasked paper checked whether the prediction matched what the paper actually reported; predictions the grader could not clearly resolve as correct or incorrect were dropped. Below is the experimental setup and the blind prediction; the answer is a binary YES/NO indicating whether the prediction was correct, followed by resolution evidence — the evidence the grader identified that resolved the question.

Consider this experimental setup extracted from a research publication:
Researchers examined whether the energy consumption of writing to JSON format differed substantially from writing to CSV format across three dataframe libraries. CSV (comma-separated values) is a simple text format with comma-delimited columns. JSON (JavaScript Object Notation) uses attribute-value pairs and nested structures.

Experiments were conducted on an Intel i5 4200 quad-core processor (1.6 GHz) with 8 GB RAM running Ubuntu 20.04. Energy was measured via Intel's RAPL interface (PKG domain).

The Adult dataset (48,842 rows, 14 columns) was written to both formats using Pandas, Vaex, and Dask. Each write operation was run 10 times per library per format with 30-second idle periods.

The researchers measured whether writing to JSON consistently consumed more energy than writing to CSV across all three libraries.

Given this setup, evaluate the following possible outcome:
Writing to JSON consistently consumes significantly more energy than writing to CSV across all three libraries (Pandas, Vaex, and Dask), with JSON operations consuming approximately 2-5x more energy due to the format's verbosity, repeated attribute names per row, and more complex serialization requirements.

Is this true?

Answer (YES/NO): NO